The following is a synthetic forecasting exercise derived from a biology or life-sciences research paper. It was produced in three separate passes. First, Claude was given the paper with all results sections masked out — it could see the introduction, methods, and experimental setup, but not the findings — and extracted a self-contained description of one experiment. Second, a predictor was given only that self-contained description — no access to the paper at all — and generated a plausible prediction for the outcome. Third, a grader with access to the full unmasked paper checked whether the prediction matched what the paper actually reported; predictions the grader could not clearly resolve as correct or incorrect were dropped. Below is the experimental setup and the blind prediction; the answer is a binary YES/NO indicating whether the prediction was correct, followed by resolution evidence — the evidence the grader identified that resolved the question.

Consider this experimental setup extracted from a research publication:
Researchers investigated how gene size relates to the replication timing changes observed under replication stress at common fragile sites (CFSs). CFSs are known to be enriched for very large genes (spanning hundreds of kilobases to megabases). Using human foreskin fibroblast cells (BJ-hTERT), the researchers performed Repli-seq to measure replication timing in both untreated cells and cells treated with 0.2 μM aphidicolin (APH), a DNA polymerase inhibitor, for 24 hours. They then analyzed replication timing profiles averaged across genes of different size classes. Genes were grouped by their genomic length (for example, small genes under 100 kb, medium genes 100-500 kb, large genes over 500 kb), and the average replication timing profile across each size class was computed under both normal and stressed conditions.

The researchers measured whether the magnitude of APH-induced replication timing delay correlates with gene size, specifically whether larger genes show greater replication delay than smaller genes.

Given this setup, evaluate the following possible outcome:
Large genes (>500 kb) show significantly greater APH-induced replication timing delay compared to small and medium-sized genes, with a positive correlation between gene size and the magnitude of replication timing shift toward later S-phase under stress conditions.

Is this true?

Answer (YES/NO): YES